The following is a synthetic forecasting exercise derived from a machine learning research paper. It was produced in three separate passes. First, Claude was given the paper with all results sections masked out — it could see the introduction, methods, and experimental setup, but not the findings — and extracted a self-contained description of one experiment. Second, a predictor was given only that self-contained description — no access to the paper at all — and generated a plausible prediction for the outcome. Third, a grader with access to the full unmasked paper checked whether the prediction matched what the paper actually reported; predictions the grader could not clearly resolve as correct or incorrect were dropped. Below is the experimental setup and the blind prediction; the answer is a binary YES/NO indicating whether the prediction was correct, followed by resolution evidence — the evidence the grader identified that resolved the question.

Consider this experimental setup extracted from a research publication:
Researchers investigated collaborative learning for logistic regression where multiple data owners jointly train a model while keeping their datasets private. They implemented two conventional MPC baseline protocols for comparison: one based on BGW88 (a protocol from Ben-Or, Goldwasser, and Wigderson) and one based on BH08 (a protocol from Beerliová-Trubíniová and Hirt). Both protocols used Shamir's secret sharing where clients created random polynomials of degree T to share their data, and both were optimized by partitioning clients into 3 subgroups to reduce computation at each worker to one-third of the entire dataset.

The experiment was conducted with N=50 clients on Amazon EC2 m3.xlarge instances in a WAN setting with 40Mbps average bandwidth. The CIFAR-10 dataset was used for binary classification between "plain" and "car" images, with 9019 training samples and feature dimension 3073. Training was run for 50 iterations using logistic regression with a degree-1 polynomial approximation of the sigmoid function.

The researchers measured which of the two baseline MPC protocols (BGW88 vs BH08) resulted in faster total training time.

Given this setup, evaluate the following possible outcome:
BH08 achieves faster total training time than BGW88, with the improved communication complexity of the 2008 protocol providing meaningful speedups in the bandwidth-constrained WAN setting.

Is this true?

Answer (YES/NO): YES